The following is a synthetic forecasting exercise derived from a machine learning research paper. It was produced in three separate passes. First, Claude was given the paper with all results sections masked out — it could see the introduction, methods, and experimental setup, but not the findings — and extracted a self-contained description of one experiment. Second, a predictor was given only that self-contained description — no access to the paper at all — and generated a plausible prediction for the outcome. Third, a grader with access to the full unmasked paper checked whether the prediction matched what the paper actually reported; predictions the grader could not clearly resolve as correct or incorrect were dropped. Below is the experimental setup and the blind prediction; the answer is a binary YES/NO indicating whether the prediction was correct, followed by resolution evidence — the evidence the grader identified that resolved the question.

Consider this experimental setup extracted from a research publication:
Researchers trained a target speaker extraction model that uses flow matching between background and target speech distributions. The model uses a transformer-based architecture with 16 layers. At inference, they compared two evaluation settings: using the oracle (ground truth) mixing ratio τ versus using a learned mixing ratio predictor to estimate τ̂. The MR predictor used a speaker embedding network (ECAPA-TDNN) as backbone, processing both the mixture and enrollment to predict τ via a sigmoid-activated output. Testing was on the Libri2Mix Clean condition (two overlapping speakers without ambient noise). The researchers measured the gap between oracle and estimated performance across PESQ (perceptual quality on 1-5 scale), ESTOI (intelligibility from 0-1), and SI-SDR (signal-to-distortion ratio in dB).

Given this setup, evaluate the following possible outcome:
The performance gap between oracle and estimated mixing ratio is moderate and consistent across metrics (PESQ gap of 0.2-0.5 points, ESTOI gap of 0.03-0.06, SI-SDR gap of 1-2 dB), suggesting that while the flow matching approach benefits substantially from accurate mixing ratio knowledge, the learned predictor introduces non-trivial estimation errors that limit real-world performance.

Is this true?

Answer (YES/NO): NO